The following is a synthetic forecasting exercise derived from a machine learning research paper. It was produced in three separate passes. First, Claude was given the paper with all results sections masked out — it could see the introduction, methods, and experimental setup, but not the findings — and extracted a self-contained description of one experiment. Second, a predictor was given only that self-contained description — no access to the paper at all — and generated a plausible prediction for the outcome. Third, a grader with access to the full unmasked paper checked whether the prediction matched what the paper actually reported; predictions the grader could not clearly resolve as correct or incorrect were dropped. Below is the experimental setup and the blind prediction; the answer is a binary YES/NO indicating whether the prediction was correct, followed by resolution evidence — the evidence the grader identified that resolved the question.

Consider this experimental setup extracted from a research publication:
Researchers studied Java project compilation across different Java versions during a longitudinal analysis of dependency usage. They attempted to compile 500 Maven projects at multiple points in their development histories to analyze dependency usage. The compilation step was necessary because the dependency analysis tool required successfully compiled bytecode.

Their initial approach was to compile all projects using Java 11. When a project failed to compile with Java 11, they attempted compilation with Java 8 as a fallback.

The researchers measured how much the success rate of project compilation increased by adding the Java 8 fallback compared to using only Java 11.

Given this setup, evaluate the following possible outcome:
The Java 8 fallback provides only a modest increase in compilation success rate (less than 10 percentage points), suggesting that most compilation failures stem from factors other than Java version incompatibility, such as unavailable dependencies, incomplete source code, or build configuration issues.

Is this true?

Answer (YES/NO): NO